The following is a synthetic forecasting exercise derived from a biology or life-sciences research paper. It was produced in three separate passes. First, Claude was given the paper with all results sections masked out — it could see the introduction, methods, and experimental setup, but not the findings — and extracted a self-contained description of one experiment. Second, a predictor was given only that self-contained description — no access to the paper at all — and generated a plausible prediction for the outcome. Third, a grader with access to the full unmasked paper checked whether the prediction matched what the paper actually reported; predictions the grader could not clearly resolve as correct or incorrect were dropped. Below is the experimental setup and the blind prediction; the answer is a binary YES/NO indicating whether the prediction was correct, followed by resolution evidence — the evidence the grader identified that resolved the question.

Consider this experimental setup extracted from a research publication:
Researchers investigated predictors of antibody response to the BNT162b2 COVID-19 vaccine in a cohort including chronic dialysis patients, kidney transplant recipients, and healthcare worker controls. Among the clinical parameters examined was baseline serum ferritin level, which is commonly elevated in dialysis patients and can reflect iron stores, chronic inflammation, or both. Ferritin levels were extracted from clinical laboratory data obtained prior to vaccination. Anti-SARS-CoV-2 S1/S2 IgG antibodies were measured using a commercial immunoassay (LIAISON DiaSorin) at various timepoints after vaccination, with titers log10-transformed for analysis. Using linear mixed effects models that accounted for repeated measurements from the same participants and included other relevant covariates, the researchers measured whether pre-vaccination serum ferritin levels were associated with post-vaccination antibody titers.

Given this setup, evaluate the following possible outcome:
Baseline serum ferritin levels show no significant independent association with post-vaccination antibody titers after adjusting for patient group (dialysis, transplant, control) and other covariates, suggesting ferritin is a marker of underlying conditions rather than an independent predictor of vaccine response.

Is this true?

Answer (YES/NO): NO